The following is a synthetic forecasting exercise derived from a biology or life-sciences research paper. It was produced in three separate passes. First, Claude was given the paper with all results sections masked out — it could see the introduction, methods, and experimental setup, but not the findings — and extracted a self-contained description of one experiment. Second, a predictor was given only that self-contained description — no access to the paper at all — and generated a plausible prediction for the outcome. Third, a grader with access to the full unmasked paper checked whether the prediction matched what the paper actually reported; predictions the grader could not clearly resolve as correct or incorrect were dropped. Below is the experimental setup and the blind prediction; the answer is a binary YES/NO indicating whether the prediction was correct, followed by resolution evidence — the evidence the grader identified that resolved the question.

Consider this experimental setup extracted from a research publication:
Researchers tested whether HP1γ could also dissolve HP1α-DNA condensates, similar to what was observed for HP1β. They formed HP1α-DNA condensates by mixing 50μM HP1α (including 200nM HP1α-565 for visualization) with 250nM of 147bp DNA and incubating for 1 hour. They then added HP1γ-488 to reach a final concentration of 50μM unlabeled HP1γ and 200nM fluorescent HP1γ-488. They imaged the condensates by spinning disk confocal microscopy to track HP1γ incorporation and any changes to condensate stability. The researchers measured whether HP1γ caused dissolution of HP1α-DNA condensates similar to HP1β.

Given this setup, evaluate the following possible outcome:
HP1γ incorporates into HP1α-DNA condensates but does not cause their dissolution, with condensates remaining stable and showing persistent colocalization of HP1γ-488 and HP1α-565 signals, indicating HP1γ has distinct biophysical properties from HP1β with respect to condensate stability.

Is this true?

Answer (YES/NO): YES